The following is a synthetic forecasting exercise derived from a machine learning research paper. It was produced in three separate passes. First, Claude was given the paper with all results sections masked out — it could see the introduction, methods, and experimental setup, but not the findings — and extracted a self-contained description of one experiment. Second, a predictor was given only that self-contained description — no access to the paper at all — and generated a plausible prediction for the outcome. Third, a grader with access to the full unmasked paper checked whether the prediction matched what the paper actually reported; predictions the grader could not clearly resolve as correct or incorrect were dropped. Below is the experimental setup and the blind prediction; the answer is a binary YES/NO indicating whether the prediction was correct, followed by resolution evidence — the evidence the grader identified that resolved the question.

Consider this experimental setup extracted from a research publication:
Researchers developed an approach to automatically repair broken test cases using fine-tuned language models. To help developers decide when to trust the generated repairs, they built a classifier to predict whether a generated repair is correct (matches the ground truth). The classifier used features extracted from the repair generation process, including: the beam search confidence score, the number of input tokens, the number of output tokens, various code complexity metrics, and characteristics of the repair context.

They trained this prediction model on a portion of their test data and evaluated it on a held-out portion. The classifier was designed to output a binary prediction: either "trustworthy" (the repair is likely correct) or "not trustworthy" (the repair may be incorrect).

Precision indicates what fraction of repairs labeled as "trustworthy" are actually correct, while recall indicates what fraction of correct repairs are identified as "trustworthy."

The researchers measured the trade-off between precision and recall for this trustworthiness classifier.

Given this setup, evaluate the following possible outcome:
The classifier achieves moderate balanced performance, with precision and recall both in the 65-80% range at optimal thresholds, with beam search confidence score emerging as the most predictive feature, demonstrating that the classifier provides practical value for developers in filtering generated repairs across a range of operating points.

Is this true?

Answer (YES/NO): NO